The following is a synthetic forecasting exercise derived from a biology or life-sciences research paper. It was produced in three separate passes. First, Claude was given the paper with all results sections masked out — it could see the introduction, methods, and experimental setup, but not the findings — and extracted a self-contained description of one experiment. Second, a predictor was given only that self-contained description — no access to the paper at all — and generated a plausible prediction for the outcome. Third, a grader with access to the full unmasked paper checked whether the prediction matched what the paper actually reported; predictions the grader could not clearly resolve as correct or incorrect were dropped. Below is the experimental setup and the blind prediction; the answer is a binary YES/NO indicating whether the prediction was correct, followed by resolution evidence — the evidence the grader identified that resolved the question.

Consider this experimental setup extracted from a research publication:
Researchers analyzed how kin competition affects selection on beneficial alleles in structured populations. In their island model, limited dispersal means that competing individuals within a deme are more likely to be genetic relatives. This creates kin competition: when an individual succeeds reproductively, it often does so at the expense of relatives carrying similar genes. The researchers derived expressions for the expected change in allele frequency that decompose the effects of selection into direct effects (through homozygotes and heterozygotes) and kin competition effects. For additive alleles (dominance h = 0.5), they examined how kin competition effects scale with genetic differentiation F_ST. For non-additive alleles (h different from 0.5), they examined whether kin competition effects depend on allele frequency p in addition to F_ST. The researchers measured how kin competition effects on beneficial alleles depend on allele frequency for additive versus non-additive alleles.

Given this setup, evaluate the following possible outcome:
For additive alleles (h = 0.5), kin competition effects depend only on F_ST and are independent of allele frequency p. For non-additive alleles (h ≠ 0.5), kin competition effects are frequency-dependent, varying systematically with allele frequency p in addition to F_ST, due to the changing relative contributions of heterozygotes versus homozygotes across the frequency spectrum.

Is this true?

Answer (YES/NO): YES